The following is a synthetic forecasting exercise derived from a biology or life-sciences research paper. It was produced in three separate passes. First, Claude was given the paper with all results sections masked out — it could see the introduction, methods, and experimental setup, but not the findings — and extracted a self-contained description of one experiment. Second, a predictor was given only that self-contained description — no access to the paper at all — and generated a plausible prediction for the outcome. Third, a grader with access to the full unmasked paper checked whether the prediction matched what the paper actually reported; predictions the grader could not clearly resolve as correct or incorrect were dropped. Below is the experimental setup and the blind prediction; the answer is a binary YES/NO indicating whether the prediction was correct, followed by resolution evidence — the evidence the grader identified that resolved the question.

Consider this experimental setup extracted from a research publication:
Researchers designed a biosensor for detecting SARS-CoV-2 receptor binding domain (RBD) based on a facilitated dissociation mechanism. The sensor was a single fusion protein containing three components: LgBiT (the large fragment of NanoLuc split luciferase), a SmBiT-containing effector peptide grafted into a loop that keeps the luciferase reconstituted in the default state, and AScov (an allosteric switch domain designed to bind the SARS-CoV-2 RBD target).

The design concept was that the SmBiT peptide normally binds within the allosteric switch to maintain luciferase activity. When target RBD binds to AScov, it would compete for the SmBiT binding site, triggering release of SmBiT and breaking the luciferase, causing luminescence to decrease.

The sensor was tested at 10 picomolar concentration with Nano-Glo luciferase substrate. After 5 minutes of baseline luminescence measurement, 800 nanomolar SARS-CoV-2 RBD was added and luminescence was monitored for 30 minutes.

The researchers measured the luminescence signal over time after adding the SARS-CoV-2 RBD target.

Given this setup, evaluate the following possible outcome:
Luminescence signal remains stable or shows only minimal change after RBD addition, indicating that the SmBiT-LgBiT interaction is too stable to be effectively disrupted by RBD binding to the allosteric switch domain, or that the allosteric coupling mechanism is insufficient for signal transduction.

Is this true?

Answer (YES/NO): NO